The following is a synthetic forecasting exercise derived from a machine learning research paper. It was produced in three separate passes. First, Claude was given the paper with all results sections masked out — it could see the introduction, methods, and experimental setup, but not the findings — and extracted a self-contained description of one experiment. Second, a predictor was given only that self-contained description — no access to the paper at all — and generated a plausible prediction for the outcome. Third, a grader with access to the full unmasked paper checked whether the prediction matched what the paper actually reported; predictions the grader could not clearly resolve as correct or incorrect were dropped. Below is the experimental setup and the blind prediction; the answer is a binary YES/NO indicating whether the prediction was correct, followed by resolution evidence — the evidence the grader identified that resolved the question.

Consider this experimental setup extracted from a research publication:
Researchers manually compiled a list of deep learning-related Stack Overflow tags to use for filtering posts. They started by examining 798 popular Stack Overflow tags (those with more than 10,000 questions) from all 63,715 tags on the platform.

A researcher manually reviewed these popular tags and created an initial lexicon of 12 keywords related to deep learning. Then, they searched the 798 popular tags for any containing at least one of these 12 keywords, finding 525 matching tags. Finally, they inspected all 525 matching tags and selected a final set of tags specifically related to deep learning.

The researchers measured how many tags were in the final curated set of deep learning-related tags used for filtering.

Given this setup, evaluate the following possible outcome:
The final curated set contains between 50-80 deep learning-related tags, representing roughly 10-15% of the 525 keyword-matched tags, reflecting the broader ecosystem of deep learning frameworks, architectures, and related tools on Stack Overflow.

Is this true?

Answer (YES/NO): NO